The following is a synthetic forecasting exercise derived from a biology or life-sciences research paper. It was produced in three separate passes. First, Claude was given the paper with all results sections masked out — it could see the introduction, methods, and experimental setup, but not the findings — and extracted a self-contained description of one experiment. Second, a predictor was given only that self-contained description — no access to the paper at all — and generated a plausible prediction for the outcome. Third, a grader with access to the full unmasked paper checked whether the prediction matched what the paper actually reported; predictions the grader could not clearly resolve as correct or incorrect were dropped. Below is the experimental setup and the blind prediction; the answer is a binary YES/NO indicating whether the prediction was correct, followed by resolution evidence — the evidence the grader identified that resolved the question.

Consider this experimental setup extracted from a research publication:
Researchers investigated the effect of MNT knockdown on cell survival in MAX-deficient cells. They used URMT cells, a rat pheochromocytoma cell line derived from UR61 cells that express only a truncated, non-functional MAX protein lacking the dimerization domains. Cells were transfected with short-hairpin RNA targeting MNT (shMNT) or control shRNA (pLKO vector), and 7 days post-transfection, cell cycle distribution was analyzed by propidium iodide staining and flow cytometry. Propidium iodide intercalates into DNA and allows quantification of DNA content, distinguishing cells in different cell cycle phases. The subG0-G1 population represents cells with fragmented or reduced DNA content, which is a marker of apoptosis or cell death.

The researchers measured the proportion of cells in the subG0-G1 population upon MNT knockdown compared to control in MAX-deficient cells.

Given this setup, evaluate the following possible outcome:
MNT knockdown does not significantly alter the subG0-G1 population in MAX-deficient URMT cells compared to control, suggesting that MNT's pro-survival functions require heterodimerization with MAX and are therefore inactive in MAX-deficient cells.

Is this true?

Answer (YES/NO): NO